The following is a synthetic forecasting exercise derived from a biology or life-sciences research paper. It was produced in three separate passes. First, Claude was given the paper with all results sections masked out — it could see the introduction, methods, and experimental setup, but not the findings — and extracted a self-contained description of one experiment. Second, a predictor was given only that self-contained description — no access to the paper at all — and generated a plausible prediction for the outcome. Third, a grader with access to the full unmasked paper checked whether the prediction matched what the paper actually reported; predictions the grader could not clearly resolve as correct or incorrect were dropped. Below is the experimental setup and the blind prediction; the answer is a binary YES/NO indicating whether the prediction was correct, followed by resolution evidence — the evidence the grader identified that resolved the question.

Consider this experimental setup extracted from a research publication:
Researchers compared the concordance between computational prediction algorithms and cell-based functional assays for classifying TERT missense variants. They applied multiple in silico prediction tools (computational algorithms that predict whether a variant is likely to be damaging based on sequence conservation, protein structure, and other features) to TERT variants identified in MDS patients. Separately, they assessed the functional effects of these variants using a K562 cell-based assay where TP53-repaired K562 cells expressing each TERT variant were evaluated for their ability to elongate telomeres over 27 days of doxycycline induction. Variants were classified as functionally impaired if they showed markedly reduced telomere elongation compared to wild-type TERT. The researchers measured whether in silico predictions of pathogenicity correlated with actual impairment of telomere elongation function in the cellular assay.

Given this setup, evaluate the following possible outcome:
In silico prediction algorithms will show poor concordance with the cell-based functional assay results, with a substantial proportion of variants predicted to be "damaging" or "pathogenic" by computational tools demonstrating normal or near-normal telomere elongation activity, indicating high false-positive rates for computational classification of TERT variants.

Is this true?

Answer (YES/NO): NO